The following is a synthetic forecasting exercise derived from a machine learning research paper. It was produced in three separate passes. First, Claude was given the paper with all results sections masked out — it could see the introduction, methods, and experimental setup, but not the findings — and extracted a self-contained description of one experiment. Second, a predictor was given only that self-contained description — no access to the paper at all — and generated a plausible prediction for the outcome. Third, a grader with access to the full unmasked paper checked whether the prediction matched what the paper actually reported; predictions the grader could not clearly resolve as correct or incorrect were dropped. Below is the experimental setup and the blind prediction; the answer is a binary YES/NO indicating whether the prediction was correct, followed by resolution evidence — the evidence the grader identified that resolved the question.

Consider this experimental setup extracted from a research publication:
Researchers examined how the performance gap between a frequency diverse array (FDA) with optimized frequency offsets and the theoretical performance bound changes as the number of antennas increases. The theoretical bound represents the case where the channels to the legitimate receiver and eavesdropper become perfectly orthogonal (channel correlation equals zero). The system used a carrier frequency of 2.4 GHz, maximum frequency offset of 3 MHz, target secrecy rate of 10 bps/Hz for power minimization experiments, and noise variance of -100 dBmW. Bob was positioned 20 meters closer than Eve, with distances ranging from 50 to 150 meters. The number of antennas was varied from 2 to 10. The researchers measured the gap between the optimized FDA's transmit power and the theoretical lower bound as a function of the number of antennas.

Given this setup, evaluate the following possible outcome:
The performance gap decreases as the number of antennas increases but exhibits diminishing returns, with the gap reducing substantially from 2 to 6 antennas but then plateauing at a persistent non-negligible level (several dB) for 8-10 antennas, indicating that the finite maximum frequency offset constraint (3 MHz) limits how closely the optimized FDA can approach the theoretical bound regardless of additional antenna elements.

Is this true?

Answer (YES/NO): NO